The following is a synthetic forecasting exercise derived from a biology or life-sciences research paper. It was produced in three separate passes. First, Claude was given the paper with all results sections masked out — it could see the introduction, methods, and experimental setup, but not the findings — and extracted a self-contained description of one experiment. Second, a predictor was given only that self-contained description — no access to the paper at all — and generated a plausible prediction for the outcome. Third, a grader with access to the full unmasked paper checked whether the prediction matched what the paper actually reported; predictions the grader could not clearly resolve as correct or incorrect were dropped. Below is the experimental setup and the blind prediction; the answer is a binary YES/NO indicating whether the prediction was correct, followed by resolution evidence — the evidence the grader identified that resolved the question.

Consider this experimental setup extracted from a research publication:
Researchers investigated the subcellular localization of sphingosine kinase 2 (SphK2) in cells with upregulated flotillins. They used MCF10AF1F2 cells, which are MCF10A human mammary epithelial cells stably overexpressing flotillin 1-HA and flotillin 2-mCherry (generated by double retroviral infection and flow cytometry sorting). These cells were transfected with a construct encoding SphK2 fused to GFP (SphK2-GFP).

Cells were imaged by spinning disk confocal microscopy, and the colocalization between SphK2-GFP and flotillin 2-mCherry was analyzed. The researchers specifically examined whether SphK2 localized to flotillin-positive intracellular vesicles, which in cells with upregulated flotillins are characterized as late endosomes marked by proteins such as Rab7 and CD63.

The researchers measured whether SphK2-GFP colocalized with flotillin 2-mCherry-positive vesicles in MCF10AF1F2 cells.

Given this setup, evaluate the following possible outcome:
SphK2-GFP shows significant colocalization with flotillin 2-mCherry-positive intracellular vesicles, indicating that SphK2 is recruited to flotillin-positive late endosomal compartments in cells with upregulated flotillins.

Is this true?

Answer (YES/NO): YES